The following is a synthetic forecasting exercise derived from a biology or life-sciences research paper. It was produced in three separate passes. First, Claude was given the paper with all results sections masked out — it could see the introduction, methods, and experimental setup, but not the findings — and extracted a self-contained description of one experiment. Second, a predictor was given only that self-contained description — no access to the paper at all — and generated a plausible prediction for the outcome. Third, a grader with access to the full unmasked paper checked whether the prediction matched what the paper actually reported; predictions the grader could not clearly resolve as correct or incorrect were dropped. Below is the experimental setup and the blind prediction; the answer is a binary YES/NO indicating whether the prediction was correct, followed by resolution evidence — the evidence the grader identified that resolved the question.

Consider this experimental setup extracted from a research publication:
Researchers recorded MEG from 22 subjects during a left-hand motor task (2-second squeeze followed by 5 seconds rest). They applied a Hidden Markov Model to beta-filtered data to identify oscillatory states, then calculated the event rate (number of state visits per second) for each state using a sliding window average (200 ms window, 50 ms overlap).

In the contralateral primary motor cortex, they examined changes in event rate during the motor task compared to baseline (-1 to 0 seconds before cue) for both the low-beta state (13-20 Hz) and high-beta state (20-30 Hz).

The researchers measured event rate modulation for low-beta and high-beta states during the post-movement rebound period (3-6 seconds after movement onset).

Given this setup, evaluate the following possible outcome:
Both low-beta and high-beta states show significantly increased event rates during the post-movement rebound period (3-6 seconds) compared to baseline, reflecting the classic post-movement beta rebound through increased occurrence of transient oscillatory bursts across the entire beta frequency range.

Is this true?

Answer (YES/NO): NO